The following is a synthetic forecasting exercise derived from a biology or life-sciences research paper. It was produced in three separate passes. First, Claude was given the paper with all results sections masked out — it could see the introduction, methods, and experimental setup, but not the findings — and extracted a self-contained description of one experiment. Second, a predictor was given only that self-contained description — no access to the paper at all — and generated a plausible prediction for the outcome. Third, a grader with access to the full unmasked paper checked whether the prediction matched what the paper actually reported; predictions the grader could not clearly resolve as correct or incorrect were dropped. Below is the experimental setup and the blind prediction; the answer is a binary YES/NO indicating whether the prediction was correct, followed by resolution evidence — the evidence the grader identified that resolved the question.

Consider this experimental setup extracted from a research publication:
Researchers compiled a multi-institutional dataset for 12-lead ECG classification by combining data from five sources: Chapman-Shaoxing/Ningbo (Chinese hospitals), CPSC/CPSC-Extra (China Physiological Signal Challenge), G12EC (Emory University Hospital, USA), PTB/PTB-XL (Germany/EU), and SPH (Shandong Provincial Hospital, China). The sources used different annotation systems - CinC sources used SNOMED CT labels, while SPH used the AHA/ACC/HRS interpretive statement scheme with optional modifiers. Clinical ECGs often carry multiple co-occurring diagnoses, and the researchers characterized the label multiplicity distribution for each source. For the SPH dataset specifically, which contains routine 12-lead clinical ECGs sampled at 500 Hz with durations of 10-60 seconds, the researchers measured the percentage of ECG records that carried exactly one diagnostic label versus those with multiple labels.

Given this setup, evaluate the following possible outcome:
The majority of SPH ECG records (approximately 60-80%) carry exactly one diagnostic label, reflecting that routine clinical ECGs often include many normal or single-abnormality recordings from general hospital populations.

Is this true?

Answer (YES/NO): YES